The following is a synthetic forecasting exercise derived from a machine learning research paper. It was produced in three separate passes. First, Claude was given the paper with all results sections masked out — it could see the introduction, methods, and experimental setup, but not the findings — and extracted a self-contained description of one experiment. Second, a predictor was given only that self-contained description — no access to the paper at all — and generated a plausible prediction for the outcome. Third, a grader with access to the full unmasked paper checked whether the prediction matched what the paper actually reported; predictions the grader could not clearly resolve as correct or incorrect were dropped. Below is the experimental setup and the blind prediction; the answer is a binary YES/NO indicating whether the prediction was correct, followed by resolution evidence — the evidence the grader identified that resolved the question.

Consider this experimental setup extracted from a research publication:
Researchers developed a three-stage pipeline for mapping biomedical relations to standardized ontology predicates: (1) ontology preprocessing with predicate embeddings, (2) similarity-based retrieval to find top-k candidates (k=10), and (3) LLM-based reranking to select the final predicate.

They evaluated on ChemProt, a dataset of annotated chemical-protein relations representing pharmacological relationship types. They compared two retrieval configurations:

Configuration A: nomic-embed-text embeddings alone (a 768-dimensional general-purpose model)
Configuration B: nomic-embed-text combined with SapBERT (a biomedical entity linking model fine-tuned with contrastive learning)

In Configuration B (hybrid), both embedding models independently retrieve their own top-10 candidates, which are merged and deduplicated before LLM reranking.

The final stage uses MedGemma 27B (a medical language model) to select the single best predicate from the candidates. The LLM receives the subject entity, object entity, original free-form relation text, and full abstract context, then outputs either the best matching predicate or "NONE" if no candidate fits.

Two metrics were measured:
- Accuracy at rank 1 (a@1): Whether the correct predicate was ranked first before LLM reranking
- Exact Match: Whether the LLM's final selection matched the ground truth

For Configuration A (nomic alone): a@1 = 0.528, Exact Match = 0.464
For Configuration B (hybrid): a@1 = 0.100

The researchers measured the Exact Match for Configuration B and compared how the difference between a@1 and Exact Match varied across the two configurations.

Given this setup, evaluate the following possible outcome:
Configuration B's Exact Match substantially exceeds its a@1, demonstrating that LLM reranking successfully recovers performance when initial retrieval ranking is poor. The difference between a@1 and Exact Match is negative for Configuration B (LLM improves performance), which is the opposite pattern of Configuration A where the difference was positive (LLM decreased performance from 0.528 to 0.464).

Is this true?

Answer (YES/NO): YES